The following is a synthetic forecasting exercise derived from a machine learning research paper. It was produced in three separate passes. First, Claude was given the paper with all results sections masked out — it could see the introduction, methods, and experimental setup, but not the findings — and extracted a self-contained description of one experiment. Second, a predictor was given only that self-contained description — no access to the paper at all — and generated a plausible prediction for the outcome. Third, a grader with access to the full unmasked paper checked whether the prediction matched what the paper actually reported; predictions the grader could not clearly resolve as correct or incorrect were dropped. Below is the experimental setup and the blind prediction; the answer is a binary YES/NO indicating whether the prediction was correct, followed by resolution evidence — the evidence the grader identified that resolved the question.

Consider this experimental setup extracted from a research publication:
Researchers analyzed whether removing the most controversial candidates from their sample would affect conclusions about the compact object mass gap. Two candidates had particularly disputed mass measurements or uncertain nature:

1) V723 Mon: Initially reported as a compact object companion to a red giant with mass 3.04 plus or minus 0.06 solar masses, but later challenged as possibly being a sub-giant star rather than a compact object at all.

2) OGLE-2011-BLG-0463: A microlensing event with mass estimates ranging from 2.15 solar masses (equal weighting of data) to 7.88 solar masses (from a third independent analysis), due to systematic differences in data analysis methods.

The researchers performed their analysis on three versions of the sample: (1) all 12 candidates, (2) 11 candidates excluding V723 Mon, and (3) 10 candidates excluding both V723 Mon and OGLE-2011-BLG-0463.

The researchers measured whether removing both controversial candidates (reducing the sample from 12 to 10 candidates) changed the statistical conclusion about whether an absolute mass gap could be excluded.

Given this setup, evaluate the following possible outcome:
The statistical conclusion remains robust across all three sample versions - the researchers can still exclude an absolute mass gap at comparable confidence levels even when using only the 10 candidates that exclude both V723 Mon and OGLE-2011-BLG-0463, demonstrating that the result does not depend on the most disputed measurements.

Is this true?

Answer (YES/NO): YES